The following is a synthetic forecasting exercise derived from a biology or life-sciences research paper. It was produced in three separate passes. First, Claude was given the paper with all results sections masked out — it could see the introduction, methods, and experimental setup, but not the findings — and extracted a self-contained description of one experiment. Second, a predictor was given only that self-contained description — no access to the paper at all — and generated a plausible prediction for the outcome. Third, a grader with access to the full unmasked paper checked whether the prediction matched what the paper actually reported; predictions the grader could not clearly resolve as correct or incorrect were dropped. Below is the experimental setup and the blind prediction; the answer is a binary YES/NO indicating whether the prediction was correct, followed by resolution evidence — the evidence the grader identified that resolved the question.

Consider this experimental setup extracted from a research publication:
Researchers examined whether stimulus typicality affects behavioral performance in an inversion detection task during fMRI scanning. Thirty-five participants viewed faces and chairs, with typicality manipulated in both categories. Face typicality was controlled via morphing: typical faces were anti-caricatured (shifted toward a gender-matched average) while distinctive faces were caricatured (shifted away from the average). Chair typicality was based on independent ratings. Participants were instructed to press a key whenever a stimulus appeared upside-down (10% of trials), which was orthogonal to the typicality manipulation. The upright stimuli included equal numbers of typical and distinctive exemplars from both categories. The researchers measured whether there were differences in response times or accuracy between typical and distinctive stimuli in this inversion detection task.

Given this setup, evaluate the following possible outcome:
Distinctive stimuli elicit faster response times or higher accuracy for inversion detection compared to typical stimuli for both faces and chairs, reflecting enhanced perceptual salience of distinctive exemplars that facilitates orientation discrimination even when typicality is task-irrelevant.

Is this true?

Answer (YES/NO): NO